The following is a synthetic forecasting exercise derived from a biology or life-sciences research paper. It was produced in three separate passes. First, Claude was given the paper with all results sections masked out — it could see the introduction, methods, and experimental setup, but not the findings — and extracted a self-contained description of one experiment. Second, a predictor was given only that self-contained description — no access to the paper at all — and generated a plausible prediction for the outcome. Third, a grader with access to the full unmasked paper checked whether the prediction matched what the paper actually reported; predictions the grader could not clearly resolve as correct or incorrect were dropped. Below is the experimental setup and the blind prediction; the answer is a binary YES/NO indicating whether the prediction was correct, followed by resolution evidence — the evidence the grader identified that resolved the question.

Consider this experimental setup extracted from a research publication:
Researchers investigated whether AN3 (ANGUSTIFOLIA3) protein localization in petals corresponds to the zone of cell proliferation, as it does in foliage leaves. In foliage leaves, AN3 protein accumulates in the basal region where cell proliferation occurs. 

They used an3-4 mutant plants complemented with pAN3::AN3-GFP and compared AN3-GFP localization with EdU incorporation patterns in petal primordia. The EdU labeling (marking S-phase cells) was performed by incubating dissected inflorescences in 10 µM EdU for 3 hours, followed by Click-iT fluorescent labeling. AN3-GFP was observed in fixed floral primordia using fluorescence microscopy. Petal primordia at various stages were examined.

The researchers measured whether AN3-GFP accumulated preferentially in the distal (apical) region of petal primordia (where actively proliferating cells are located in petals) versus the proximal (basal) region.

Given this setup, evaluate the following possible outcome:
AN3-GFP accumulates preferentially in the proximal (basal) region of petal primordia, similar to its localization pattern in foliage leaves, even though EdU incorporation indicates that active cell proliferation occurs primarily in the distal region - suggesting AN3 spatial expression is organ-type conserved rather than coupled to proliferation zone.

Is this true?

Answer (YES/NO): NO